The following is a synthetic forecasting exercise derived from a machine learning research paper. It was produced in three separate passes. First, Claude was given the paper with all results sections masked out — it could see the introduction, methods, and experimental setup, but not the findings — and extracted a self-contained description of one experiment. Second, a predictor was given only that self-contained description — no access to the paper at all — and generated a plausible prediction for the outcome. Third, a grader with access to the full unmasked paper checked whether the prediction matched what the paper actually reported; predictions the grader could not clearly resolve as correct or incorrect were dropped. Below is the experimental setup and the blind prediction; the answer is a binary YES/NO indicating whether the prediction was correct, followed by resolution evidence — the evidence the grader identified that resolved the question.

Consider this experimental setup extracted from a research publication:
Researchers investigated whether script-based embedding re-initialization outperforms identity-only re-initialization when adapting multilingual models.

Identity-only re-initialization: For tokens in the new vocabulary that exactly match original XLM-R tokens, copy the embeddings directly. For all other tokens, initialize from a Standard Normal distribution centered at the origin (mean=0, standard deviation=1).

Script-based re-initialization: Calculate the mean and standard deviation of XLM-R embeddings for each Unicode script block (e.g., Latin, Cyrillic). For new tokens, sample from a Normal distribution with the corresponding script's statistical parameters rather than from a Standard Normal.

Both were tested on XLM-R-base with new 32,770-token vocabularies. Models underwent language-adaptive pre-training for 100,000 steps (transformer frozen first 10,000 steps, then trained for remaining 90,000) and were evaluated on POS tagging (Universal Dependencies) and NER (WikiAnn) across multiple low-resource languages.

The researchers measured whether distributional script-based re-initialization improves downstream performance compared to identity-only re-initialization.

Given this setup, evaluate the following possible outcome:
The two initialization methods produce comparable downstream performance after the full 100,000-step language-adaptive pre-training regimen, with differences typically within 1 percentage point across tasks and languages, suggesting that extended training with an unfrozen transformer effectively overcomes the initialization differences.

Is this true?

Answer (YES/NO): NO